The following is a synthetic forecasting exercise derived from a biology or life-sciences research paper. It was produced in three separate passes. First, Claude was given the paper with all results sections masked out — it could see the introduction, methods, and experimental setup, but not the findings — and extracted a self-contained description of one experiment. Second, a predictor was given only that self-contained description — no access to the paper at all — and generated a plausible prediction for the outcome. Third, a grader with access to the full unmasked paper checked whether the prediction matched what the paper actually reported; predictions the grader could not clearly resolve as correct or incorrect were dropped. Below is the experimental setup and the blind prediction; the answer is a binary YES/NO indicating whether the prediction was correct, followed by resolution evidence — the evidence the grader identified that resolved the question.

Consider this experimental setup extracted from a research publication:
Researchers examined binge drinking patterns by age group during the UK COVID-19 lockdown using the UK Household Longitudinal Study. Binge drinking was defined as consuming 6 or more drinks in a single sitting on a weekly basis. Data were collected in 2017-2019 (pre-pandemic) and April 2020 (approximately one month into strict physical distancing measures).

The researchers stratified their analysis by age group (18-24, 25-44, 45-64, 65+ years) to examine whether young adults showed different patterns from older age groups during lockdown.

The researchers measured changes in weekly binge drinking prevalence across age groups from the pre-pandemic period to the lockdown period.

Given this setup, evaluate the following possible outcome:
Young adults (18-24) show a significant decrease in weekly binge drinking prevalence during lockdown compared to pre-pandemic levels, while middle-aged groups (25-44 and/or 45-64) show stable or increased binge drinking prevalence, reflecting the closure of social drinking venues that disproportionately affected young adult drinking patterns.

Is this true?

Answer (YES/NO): NO